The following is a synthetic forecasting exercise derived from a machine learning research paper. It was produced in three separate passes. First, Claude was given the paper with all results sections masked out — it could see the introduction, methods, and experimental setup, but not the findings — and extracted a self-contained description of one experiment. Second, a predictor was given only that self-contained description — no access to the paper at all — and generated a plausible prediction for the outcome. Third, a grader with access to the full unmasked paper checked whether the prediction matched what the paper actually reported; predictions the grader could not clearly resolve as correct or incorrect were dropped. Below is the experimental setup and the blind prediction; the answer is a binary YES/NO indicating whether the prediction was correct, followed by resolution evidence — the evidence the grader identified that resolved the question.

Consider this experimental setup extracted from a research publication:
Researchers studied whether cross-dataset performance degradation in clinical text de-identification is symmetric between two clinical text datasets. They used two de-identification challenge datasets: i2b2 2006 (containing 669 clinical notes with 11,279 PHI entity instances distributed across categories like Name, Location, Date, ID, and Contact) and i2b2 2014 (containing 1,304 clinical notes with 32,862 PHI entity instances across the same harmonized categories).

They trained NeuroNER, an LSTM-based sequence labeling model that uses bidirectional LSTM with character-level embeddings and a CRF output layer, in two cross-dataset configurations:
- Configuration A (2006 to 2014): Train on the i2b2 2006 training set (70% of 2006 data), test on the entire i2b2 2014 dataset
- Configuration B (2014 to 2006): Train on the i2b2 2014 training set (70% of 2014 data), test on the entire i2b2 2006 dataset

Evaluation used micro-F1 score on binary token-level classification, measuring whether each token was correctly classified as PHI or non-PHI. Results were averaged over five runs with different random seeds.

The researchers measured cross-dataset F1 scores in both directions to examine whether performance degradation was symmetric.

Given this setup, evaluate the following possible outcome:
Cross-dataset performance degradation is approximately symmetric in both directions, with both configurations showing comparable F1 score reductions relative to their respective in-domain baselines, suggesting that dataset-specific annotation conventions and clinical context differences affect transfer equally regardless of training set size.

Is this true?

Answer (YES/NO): NO